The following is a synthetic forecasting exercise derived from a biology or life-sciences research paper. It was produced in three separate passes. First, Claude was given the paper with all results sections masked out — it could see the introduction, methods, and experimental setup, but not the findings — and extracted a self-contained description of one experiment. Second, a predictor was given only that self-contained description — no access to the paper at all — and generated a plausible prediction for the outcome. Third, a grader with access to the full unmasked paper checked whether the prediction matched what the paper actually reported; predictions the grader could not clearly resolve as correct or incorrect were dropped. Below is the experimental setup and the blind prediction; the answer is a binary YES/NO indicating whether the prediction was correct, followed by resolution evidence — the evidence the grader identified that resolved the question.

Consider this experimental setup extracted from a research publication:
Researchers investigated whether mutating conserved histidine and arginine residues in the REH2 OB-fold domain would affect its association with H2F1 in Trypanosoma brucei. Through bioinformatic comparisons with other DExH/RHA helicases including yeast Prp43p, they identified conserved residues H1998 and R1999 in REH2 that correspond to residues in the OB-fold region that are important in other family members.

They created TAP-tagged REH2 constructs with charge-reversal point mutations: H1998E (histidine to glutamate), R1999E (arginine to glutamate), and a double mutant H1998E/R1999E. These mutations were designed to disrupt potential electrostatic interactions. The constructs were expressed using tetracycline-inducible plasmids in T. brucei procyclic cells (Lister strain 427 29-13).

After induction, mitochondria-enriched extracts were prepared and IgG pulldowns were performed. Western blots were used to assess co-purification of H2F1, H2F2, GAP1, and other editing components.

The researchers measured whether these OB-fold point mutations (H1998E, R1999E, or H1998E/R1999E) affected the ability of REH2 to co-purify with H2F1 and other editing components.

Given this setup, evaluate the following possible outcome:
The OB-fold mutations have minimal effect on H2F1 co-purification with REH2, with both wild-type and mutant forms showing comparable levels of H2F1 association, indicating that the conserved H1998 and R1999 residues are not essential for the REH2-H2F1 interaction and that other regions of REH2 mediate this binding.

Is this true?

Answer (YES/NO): NO